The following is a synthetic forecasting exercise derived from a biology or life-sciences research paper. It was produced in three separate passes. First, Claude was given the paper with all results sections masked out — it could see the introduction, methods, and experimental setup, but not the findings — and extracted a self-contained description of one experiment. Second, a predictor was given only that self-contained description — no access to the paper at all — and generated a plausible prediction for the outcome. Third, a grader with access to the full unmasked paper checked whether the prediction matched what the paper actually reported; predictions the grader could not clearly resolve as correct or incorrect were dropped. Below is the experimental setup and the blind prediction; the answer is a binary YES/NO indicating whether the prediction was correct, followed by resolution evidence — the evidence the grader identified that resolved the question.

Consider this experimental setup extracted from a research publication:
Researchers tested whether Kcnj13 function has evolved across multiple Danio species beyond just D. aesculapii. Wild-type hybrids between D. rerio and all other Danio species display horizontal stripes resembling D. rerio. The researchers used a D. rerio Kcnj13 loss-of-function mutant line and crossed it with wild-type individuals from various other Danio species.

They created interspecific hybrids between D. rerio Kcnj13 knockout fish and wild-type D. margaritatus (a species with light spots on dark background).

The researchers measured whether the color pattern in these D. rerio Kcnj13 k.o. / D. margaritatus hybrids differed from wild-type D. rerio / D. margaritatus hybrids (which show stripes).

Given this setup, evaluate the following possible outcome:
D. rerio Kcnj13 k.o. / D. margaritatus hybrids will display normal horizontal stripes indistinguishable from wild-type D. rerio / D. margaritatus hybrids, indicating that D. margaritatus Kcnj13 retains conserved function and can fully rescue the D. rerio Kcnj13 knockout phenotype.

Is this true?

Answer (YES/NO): YES